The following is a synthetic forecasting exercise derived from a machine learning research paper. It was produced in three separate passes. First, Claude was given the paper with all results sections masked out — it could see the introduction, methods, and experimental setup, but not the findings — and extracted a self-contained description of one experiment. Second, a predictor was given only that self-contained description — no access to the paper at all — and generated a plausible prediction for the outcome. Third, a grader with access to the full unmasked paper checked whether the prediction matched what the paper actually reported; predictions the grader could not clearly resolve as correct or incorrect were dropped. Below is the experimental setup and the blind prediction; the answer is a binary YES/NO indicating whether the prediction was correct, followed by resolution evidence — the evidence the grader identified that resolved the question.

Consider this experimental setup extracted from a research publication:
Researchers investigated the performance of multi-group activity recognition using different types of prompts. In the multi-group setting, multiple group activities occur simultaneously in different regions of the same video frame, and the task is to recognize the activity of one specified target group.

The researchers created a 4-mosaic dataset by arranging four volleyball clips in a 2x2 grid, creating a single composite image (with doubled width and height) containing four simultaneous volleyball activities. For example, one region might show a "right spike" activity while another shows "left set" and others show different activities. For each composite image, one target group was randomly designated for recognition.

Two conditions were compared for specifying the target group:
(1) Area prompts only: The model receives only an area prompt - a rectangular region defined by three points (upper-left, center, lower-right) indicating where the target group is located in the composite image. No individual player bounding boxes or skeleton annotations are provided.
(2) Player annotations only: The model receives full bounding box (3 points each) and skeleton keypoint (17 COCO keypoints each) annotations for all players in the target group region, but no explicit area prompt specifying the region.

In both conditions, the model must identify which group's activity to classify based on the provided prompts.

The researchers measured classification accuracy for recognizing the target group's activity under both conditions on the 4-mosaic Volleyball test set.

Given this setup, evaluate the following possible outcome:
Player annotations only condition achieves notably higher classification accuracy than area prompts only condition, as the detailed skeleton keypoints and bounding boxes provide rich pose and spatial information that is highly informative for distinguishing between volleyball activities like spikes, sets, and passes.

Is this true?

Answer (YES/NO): YES